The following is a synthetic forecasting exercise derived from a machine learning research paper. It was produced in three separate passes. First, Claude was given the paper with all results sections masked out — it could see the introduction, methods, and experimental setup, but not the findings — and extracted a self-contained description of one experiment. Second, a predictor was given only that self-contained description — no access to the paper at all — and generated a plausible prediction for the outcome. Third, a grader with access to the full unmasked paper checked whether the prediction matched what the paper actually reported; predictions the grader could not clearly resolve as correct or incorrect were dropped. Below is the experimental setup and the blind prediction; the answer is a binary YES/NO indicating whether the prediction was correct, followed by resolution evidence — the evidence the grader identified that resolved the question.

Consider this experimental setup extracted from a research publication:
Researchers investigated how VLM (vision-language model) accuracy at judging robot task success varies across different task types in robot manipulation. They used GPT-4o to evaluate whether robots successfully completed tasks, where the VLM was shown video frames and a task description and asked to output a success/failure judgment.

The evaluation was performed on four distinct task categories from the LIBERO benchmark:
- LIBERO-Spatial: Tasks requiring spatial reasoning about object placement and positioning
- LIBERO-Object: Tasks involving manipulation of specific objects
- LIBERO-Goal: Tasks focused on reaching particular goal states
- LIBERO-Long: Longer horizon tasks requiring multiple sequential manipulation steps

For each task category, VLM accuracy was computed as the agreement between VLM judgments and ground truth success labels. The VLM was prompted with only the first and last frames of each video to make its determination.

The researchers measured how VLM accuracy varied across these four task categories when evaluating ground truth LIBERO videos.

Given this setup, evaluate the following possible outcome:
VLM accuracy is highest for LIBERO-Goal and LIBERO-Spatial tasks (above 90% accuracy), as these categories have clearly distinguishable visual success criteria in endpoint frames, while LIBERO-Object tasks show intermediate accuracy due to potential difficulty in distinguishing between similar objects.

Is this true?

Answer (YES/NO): NO